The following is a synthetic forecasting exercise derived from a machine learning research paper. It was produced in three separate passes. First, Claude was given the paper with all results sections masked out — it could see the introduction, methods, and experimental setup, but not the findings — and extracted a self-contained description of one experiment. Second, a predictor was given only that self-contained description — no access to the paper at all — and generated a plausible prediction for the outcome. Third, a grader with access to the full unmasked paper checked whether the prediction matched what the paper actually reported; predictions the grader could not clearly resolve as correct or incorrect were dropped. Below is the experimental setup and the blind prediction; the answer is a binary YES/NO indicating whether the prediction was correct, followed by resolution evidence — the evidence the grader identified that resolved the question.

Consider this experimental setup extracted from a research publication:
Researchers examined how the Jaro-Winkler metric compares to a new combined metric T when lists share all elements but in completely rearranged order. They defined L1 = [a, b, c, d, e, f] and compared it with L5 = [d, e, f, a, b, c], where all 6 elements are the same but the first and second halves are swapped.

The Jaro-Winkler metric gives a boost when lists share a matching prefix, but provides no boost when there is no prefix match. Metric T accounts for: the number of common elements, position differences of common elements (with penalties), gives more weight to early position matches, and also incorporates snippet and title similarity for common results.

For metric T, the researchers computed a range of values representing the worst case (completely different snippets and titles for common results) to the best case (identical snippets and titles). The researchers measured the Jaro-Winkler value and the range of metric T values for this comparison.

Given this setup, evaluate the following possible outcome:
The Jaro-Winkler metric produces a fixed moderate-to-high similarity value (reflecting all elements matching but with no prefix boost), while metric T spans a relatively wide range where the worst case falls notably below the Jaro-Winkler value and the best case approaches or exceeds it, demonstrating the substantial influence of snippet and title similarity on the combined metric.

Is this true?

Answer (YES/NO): NO